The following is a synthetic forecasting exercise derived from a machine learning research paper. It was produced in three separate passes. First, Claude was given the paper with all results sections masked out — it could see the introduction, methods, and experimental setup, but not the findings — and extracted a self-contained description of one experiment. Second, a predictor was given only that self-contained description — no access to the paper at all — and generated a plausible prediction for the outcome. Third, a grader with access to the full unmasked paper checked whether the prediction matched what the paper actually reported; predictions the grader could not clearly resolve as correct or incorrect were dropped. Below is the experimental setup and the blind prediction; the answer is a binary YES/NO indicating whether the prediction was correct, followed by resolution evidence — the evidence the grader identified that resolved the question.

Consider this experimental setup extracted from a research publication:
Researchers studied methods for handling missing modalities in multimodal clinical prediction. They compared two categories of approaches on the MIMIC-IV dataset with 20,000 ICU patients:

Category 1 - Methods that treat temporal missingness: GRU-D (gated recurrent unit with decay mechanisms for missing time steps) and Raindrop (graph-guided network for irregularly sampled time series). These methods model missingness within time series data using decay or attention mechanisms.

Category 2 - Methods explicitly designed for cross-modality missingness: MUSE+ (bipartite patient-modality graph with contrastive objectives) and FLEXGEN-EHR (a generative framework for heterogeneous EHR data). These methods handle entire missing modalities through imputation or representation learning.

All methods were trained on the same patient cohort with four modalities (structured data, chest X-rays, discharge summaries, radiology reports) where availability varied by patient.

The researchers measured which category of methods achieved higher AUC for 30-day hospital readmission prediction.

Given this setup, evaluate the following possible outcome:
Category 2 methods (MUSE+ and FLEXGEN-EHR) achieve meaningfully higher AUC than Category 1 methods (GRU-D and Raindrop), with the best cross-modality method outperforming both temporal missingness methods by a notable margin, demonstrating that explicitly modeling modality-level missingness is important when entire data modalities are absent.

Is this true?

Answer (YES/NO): YES